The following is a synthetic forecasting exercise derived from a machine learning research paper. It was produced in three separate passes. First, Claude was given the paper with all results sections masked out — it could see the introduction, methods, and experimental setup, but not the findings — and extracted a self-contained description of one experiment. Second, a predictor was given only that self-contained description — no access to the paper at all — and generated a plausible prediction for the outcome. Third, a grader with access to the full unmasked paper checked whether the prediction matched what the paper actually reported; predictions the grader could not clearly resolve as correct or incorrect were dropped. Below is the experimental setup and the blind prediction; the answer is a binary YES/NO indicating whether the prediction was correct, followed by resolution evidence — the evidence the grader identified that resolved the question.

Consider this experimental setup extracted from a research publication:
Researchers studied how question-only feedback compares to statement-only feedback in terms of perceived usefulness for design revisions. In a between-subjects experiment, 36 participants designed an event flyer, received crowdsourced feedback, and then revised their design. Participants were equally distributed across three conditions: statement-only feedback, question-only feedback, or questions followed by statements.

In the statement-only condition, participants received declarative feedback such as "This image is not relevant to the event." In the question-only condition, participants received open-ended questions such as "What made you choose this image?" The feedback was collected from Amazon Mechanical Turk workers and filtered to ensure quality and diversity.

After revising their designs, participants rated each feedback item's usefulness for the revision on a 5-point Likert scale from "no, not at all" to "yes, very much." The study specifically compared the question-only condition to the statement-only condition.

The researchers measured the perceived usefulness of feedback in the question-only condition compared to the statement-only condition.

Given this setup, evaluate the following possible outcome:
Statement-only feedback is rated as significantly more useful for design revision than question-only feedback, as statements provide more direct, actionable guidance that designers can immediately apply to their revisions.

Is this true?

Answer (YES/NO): NO